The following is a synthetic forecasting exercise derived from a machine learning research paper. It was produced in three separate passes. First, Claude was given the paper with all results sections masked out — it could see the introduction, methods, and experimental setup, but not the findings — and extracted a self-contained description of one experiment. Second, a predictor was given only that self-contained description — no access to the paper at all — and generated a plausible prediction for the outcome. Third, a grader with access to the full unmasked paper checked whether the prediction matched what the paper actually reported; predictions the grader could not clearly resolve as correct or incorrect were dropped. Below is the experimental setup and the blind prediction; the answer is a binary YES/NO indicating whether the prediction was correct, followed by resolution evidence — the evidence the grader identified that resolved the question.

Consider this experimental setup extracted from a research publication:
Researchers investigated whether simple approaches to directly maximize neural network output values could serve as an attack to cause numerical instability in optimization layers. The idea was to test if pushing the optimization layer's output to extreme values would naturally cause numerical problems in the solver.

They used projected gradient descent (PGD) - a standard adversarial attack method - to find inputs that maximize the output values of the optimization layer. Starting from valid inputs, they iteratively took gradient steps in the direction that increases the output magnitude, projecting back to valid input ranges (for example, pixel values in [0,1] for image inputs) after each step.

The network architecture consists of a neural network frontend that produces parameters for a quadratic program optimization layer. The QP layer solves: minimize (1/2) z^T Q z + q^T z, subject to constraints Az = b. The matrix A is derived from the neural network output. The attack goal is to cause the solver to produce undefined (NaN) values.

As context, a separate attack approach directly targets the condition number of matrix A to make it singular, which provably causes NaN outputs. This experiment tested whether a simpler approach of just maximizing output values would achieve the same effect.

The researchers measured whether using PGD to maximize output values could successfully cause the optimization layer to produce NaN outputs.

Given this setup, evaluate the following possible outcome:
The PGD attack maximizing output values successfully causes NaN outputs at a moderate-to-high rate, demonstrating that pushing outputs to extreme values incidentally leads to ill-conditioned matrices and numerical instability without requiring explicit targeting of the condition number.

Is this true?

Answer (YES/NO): NO